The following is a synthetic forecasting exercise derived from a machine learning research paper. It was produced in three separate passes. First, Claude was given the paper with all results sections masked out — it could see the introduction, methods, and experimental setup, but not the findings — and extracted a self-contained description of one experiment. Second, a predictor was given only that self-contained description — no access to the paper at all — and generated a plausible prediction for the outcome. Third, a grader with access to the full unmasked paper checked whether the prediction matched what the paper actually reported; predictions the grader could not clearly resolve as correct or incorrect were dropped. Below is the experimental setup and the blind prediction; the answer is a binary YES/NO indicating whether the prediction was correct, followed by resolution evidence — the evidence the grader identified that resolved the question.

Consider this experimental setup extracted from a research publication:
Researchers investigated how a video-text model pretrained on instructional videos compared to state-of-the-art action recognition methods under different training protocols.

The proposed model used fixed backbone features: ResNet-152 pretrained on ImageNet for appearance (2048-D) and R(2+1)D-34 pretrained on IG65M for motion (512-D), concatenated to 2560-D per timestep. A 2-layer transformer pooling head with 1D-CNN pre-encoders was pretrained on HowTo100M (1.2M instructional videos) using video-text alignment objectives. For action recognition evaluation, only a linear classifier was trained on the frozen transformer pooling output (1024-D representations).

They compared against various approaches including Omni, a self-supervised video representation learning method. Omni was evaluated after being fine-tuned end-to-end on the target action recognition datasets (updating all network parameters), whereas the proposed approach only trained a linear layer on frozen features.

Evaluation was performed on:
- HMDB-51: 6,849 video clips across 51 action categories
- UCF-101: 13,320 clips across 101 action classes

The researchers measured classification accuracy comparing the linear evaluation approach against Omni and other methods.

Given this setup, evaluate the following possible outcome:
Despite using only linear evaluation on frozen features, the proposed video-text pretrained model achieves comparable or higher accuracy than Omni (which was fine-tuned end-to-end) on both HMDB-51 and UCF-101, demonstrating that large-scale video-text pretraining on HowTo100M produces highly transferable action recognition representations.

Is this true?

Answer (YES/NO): NO